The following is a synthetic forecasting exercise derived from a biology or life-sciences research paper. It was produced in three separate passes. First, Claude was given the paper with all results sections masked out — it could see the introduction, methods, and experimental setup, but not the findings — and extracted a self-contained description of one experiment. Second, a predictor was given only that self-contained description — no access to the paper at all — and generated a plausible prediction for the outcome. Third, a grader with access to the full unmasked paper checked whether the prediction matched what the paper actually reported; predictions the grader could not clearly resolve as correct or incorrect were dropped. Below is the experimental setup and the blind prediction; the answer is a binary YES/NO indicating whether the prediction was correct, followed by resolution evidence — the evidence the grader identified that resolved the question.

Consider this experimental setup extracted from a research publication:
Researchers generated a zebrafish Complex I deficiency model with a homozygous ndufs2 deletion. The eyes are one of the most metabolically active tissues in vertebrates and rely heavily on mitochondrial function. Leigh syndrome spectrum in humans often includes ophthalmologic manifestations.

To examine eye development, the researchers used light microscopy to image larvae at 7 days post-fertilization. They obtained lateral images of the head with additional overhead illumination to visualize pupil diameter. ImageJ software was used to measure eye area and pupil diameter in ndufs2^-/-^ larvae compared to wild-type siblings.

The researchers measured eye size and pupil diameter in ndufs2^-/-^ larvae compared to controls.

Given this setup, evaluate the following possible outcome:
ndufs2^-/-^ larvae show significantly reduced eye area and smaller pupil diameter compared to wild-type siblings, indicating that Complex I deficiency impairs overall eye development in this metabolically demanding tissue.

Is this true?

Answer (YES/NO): YES